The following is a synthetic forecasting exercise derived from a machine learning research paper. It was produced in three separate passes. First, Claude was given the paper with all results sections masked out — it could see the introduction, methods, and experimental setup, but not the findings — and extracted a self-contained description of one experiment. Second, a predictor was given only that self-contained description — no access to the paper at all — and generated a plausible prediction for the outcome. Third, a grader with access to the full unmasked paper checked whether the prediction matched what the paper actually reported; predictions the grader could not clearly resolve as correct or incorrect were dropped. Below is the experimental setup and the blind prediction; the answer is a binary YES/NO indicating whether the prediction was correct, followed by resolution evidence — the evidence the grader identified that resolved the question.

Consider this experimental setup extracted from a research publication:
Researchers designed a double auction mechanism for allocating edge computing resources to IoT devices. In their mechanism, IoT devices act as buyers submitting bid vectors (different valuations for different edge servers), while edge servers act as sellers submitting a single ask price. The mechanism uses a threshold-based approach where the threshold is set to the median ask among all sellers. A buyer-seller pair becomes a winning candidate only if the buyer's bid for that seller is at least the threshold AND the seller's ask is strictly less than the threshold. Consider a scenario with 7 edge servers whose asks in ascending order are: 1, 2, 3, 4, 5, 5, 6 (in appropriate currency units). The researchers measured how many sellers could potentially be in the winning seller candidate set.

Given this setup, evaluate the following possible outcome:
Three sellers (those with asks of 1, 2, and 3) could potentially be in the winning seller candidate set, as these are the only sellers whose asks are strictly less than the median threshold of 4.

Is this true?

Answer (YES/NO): YES